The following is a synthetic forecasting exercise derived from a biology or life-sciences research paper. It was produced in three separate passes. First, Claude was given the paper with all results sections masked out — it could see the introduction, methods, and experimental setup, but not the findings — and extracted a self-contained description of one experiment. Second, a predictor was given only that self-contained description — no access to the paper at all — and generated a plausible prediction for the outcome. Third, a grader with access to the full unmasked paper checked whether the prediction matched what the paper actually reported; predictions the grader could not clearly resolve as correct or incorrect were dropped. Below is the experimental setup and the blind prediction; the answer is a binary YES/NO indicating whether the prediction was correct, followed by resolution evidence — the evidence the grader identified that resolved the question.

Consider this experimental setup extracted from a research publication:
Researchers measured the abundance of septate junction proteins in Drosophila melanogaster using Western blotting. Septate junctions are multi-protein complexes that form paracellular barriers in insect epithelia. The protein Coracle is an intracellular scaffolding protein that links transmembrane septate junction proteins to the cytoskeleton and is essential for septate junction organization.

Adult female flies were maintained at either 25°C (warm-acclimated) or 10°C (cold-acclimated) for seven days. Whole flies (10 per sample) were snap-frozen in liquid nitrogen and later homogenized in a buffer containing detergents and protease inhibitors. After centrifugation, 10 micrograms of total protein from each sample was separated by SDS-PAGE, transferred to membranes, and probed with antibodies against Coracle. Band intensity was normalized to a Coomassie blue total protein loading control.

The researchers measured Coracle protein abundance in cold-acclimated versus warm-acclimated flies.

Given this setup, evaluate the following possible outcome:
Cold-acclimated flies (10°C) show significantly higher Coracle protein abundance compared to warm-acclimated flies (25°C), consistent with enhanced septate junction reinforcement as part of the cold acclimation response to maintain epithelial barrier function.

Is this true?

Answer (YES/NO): YES